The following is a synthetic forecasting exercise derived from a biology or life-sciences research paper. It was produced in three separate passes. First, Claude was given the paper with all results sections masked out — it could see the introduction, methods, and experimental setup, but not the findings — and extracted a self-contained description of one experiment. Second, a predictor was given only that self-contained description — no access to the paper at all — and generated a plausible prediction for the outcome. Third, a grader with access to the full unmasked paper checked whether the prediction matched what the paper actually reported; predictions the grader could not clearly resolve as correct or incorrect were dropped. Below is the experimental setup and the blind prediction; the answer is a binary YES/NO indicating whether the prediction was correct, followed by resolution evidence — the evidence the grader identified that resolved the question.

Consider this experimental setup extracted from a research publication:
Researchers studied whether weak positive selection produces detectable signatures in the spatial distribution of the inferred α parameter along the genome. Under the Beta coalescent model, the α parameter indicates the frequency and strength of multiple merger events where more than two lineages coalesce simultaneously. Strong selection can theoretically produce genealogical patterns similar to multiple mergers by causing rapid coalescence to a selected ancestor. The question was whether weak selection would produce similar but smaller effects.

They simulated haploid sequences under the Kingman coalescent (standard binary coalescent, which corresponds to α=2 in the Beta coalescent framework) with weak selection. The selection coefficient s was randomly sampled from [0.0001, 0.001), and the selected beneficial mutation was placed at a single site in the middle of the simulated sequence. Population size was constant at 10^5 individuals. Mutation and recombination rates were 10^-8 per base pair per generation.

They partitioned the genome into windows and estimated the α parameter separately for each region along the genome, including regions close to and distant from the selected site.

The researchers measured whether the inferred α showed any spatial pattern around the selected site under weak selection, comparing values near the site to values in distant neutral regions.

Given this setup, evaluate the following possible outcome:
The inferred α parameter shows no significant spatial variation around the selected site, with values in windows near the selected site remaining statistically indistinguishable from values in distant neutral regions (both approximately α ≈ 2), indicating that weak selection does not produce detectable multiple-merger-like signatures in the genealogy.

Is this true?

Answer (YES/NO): NO